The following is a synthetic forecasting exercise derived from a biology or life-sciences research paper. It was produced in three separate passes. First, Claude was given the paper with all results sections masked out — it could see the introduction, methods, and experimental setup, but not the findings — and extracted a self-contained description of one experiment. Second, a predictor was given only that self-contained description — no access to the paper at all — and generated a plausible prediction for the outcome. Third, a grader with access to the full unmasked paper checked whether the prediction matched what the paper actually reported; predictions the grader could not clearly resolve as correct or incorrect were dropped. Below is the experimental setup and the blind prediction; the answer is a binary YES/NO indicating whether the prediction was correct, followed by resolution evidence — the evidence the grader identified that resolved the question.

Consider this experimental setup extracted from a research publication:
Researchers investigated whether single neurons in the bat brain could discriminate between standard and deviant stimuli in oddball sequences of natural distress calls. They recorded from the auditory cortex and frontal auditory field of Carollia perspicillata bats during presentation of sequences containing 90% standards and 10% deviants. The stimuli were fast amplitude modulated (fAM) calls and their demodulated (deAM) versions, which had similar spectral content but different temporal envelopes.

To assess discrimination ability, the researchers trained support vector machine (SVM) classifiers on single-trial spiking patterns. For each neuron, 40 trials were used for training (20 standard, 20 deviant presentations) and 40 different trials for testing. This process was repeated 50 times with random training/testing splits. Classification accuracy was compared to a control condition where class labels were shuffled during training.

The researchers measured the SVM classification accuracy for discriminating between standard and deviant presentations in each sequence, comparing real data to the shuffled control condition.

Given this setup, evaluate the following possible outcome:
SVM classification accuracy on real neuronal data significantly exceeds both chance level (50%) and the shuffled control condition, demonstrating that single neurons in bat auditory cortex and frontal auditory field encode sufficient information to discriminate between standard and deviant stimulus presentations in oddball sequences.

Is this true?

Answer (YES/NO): YES